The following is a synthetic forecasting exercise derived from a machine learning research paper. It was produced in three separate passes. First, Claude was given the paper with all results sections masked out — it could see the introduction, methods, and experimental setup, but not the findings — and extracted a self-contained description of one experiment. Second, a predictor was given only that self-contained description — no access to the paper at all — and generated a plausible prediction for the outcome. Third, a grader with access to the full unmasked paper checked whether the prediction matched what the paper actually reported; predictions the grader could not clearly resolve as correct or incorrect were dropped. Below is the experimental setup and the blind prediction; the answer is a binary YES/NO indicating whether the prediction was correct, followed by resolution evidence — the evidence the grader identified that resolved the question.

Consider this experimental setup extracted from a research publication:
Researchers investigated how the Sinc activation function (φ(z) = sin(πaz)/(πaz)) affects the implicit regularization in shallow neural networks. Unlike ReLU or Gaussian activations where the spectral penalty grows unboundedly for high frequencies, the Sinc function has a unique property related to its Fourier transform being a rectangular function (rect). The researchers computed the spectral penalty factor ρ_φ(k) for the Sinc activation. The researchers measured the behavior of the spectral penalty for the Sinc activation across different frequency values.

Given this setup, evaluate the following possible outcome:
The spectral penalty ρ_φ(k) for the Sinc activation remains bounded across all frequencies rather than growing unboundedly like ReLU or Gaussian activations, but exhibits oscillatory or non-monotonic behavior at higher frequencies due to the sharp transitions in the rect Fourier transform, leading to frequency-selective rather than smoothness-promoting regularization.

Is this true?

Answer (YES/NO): NO